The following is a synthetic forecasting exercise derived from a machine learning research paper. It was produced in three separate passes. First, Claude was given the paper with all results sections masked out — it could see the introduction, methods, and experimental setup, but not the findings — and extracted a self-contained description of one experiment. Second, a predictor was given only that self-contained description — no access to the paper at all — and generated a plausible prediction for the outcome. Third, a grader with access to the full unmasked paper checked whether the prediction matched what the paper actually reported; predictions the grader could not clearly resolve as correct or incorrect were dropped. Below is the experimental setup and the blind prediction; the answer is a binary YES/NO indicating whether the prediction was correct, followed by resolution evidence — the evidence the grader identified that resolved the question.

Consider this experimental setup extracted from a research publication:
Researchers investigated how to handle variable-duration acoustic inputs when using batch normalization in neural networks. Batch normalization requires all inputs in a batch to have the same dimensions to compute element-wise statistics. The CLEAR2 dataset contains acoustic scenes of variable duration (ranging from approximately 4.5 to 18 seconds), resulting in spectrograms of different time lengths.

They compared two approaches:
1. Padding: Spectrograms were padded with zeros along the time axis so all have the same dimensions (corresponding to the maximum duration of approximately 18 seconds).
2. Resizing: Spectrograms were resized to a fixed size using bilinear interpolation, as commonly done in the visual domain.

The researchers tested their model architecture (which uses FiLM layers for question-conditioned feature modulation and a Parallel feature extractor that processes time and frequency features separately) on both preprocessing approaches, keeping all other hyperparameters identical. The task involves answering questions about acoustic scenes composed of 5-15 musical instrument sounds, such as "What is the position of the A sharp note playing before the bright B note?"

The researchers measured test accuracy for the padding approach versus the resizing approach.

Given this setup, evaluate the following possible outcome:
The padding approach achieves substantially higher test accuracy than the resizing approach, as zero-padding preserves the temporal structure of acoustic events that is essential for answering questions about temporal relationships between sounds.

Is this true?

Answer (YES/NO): NO